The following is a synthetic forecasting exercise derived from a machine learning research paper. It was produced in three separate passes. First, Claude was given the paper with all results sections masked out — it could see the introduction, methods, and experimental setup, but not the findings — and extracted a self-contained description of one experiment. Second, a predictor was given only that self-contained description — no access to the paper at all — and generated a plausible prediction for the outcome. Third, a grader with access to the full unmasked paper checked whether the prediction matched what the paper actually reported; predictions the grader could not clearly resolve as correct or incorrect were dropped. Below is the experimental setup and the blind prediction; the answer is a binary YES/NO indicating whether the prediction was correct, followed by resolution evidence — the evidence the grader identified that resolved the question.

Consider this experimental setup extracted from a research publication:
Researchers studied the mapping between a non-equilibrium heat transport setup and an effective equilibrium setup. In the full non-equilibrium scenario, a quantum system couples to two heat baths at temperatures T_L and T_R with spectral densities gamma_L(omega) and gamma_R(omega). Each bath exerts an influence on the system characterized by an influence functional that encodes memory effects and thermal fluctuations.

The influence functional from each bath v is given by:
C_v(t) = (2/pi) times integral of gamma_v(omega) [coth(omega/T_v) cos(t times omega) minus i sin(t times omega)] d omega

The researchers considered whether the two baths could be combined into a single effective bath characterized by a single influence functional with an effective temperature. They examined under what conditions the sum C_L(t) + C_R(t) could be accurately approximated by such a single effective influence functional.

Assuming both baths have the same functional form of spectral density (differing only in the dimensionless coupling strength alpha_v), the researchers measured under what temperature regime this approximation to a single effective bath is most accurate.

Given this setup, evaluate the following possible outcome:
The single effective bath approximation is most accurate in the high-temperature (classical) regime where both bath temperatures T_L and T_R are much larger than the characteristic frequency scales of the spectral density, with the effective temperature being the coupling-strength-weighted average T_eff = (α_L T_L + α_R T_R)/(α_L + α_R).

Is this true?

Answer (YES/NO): YES